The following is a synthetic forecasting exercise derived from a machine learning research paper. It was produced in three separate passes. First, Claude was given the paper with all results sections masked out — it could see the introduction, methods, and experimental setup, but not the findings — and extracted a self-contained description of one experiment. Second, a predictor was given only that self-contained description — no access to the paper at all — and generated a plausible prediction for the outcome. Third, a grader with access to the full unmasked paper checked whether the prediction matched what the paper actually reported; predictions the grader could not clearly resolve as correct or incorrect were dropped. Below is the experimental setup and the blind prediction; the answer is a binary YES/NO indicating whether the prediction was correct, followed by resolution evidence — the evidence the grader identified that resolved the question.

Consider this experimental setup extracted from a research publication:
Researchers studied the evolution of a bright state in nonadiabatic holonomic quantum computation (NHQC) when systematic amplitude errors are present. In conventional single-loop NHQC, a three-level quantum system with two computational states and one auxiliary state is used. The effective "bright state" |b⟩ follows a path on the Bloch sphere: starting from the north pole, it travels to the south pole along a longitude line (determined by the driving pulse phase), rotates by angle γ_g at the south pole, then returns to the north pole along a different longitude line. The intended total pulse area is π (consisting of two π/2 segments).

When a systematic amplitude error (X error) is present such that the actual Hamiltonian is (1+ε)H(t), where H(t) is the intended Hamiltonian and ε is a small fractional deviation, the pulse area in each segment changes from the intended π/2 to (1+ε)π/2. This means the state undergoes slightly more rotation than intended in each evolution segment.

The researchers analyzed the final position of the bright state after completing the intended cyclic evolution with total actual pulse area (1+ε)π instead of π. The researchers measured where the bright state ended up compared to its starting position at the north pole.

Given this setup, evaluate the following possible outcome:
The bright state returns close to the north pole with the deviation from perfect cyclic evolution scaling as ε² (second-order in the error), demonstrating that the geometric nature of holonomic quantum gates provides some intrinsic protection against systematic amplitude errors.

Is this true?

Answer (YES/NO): YES